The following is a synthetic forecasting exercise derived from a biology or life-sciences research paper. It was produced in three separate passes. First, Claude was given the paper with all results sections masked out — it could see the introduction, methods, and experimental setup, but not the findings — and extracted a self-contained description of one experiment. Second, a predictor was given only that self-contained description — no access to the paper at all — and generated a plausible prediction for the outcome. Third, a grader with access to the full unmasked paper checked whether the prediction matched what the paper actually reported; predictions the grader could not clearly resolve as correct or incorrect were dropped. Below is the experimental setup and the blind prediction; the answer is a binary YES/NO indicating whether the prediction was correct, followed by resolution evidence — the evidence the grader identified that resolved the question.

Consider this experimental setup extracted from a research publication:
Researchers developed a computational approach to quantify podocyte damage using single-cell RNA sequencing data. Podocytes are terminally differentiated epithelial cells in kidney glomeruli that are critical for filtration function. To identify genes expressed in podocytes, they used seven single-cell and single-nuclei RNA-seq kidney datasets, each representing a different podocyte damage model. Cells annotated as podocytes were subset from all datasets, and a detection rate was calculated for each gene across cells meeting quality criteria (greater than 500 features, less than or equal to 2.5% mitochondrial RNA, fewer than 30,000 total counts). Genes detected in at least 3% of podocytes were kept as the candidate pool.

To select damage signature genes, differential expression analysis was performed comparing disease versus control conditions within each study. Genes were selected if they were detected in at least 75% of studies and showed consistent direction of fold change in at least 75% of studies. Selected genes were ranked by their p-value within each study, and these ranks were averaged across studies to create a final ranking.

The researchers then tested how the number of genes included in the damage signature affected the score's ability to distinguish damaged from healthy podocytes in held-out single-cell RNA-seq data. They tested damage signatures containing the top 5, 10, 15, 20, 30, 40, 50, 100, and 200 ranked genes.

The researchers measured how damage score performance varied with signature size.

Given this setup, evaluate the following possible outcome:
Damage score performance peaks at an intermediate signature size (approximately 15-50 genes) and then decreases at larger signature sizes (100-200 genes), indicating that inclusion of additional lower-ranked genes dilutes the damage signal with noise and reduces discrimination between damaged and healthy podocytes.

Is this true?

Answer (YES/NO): NO